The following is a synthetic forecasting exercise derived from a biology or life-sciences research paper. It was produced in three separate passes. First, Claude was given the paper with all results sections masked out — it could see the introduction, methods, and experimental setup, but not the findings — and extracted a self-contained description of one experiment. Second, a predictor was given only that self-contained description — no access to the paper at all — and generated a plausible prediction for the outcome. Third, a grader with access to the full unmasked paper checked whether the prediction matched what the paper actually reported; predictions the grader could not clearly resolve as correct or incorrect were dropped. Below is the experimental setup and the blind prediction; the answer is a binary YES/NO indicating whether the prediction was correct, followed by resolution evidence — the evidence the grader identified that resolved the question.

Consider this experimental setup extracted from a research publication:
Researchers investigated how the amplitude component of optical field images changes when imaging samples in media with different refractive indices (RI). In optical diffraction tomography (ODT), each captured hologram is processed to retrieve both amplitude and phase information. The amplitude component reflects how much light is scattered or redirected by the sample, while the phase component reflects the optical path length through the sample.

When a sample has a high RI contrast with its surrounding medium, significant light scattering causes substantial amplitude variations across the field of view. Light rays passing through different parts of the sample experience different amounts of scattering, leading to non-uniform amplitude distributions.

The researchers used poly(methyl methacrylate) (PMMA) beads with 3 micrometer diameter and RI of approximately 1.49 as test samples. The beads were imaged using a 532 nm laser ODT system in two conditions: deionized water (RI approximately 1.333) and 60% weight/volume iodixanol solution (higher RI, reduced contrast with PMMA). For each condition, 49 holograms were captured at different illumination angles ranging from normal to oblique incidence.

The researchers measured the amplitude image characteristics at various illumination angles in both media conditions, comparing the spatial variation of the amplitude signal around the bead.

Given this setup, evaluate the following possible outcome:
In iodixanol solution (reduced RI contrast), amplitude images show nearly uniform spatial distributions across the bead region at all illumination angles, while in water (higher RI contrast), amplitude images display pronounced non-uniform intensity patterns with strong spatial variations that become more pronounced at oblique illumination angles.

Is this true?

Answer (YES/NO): NO